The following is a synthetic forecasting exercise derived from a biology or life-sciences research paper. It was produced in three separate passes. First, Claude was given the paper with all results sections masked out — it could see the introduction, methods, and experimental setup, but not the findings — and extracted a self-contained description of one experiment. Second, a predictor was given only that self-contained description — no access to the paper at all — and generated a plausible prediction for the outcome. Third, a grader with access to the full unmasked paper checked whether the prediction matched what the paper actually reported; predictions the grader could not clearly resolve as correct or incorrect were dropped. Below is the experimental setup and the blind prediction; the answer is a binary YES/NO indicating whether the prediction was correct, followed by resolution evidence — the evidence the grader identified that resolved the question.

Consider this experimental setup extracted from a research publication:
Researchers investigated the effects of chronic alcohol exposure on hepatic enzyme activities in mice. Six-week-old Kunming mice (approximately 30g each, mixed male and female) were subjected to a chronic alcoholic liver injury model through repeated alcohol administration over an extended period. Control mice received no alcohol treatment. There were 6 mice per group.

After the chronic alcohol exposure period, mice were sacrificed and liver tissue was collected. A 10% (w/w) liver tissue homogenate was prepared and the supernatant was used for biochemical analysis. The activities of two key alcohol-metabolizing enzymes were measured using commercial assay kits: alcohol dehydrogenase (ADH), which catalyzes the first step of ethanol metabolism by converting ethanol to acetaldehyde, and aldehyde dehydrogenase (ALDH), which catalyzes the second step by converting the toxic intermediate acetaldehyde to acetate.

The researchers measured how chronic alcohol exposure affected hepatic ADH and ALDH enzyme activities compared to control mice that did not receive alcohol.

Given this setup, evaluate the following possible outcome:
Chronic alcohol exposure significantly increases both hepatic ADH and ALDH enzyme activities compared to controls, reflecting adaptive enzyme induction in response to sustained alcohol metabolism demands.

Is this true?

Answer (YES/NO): NO